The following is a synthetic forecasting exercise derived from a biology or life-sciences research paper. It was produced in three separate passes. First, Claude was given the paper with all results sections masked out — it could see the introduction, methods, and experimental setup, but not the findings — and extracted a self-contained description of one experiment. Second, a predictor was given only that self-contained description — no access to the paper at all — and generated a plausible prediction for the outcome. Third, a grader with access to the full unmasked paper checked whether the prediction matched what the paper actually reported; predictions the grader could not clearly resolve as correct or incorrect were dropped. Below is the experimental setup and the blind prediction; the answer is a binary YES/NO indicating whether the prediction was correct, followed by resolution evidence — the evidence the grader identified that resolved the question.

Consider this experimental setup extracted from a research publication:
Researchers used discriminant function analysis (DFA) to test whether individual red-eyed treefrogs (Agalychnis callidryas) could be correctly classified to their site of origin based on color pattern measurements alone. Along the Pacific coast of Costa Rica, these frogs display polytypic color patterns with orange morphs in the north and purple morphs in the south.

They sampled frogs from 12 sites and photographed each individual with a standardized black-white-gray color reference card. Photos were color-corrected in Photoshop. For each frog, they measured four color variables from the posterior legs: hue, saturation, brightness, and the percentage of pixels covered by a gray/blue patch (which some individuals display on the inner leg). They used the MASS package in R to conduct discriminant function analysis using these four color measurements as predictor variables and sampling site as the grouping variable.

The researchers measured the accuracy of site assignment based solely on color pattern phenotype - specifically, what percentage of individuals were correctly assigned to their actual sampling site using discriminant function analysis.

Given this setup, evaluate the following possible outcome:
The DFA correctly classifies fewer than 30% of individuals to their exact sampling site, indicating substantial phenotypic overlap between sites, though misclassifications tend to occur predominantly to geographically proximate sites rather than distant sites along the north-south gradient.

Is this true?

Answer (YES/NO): NO